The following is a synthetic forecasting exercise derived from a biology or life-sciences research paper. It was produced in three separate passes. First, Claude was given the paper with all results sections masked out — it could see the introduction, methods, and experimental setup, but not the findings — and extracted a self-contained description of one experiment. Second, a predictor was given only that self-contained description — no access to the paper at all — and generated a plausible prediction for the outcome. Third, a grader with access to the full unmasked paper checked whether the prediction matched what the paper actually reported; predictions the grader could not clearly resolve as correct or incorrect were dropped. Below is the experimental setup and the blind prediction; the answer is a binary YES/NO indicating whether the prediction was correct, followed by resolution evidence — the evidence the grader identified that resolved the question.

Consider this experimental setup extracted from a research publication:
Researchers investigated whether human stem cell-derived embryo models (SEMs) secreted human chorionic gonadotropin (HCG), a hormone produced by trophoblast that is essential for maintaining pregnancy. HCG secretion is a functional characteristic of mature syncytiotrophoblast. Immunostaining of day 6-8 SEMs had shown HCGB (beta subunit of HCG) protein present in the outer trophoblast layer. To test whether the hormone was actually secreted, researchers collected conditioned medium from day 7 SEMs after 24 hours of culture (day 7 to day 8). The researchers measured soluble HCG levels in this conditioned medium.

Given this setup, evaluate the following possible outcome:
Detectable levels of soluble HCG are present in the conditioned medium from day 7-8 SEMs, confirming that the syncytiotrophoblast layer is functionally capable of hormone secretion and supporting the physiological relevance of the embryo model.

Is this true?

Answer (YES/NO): YES